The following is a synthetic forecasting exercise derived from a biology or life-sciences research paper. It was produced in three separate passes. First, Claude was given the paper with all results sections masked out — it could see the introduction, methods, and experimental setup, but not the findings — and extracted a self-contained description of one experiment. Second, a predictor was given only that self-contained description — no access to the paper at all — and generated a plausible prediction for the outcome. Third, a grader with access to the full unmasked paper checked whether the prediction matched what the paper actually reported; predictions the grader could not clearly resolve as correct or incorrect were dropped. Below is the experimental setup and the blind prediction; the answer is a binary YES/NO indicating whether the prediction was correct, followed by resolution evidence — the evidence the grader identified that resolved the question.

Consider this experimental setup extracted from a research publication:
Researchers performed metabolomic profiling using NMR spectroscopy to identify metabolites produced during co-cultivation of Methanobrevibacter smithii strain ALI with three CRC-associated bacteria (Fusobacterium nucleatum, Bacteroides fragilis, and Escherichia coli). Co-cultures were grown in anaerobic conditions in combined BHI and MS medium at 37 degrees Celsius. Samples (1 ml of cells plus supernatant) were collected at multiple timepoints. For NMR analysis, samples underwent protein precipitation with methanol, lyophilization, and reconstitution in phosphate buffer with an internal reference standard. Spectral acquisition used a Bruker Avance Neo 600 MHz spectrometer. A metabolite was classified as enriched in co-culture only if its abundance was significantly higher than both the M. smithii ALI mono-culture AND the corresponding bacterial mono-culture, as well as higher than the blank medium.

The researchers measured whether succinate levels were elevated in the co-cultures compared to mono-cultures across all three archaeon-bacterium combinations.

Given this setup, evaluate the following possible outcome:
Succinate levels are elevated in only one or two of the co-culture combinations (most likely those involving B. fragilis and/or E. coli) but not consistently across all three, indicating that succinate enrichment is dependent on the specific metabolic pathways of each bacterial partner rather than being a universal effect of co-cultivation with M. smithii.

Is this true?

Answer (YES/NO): NO